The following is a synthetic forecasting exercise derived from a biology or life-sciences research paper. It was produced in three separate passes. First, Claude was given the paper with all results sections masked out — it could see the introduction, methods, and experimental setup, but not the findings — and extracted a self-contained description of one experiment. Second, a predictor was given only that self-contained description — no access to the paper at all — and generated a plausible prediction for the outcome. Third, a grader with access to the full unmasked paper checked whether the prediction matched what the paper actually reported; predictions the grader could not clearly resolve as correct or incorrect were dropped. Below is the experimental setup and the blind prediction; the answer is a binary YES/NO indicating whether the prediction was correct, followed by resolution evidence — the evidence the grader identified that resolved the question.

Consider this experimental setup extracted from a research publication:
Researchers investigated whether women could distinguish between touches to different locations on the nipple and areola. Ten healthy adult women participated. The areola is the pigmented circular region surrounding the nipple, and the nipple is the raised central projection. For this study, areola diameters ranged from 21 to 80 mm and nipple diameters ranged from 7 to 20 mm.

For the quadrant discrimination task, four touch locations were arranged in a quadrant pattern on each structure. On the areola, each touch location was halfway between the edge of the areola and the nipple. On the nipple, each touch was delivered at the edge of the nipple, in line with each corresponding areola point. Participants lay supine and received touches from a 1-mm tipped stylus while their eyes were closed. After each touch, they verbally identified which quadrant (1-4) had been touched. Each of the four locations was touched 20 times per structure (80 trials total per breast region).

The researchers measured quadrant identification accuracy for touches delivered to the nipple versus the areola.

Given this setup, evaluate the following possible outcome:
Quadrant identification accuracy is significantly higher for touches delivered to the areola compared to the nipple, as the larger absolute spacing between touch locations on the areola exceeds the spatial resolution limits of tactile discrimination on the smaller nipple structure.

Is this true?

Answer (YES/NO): YES